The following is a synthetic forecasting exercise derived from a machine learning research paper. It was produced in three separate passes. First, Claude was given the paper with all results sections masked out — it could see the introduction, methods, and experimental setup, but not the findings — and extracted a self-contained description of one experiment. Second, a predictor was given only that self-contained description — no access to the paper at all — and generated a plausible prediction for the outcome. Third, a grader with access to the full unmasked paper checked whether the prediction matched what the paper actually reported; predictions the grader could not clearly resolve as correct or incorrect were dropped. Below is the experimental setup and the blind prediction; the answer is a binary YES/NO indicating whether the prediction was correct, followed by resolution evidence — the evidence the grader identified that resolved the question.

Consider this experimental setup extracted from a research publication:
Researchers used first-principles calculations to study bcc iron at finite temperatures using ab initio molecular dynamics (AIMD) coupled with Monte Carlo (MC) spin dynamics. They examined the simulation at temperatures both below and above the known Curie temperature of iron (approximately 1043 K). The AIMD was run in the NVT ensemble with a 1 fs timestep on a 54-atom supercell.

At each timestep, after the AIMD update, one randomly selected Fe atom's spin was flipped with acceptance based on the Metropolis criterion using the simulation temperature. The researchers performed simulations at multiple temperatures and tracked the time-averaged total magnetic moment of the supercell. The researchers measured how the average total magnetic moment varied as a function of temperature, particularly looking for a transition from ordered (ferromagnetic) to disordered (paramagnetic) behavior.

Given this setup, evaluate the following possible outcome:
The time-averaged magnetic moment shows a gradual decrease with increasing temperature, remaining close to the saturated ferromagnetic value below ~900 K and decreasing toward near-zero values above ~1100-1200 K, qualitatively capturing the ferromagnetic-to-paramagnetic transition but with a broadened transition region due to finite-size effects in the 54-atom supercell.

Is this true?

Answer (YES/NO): NO